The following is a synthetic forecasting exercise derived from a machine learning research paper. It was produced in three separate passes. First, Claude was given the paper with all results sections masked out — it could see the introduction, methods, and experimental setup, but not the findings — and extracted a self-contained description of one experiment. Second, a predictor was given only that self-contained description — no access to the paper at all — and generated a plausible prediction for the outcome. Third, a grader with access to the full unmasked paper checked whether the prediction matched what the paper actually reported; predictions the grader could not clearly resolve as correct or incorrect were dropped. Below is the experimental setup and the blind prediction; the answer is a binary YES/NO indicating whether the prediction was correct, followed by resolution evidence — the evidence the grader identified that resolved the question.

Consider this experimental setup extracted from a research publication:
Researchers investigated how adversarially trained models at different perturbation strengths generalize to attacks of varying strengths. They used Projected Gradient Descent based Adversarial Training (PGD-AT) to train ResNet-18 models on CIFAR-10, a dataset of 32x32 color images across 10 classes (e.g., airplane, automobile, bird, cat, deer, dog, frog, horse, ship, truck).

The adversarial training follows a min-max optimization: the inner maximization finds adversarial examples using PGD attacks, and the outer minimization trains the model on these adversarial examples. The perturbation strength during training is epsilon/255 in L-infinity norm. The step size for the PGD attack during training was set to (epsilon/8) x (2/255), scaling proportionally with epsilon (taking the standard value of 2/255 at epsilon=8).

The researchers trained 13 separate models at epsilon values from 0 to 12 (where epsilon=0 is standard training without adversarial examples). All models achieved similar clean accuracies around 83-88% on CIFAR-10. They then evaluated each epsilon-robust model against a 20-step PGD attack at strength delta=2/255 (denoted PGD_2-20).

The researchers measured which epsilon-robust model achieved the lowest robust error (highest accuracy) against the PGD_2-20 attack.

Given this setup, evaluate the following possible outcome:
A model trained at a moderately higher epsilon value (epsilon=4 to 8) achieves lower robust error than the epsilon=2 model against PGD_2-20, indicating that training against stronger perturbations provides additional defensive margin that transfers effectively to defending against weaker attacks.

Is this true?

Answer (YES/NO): YES